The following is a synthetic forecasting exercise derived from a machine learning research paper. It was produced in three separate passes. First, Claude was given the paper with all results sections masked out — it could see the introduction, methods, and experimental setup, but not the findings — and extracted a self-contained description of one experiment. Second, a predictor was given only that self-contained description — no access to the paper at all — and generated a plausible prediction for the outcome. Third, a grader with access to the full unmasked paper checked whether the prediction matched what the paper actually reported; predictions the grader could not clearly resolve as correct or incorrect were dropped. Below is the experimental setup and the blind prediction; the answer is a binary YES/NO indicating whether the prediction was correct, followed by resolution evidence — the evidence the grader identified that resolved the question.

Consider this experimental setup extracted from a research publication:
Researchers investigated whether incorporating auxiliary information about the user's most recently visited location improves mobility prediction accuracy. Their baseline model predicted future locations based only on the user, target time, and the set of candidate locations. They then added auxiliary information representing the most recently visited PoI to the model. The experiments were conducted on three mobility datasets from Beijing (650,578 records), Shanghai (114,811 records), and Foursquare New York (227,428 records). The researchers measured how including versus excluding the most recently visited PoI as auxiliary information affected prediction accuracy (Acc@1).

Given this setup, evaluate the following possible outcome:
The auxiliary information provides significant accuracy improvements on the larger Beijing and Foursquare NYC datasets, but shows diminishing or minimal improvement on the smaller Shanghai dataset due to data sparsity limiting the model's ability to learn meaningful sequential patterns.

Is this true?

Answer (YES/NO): NO